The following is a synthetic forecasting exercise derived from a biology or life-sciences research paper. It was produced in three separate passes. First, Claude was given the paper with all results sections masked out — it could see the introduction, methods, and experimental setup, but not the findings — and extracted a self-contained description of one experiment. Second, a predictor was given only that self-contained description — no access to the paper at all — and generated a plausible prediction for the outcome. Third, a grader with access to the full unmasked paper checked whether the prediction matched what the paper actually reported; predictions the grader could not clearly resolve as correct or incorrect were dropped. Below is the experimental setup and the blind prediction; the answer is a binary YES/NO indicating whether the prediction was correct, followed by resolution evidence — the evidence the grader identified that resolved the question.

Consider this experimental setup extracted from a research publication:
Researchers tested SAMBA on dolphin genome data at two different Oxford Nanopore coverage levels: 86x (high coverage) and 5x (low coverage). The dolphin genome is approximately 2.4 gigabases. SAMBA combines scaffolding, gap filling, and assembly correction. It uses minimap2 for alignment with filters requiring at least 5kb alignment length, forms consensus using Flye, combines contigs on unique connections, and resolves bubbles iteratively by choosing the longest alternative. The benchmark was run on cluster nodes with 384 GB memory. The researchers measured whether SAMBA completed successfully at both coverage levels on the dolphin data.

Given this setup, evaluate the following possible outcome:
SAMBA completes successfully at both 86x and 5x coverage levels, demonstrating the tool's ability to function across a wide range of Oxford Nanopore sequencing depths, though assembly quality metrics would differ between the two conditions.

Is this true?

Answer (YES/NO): NO